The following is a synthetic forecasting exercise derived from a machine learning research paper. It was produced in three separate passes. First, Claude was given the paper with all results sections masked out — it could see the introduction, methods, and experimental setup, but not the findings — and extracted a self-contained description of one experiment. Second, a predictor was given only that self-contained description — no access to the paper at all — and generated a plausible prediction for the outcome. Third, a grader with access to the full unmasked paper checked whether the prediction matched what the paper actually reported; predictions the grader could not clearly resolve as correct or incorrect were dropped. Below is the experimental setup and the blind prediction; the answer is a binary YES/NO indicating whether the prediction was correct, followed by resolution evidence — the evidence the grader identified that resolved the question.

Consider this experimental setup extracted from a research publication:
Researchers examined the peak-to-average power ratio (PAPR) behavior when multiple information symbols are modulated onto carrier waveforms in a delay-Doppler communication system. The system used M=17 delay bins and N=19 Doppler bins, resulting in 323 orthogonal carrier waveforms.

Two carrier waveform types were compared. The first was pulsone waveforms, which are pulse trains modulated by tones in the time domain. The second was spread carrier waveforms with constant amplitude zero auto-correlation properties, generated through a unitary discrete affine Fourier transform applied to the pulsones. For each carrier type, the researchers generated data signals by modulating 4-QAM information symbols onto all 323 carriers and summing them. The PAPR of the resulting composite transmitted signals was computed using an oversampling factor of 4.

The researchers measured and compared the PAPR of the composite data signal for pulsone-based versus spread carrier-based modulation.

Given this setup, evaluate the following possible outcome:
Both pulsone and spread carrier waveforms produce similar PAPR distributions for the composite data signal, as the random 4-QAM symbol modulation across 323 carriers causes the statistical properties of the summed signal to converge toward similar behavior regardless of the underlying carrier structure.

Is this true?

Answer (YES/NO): YES